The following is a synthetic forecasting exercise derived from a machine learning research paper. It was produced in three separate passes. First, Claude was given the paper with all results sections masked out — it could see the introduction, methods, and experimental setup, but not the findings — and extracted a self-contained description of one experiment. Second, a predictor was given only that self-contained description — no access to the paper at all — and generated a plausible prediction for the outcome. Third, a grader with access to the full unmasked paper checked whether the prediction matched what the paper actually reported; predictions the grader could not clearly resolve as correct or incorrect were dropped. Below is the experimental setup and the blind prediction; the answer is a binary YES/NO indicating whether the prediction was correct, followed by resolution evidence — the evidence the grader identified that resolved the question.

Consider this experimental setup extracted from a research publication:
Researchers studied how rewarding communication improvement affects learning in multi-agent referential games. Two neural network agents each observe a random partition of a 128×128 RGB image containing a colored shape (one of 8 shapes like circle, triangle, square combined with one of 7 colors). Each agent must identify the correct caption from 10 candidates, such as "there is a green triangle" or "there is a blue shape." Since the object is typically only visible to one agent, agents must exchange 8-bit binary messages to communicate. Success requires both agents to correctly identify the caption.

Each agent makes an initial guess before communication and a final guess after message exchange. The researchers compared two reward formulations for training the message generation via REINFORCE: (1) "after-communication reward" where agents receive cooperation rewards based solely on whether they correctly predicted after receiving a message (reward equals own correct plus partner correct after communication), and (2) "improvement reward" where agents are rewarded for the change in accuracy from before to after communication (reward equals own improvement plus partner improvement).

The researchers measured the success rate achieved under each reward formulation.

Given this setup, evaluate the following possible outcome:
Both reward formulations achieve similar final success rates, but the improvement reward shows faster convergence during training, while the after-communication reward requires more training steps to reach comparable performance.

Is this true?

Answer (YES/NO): NO